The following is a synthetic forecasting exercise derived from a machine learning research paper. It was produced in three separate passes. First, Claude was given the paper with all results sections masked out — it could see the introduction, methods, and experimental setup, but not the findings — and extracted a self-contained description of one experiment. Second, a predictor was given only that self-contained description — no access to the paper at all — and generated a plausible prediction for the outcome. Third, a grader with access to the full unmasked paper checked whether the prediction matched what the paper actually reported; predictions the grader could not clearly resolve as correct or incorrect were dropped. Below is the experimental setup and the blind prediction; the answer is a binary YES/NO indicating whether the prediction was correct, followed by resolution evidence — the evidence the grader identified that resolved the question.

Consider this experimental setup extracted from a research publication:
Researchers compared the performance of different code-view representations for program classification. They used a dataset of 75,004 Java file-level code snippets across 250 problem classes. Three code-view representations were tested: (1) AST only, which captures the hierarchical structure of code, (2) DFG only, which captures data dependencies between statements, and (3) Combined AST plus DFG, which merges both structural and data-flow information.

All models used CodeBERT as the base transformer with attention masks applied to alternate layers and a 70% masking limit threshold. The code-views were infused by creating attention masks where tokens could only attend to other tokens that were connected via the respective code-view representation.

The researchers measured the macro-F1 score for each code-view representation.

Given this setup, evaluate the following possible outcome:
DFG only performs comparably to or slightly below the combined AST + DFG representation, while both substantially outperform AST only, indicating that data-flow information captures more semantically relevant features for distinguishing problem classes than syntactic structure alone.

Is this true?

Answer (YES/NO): NO